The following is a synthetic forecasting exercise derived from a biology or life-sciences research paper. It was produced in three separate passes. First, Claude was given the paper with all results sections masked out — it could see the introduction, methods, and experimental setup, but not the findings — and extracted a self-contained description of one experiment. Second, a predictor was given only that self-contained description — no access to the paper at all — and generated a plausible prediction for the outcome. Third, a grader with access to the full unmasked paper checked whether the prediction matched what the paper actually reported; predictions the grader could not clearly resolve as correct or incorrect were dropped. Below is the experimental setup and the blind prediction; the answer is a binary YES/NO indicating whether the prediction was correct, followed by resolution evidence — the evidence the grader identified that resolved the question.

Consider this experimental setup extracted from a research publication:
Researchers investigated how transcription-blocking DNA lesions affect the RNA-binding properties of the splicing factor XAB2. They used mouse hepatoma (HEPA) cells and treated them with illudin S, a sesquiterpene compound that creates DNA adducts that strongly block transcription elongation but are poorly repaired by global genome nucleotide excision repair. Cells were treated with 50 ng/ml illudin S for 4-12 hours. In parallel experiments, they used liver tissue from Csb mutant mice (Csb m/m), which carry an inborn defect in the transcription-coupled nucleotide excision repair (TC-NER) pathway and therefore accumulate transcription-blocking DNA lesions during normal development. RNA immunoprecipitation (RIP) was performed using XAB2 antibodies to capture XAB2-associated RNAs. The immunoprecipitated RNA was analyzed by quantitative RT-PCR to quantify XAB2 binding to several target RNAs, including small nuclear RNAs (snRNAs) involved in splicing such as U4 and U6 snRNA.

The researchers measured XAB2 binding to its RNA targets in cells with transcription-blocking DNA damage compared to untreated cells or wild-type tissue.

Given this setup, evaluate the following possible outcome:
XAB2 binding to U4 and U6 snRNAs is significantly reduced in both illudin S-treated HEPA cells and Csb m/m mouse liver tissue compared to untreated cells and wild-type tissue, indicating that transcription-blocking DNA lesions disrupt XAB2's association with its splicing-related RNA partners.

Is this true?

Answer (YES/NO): YES